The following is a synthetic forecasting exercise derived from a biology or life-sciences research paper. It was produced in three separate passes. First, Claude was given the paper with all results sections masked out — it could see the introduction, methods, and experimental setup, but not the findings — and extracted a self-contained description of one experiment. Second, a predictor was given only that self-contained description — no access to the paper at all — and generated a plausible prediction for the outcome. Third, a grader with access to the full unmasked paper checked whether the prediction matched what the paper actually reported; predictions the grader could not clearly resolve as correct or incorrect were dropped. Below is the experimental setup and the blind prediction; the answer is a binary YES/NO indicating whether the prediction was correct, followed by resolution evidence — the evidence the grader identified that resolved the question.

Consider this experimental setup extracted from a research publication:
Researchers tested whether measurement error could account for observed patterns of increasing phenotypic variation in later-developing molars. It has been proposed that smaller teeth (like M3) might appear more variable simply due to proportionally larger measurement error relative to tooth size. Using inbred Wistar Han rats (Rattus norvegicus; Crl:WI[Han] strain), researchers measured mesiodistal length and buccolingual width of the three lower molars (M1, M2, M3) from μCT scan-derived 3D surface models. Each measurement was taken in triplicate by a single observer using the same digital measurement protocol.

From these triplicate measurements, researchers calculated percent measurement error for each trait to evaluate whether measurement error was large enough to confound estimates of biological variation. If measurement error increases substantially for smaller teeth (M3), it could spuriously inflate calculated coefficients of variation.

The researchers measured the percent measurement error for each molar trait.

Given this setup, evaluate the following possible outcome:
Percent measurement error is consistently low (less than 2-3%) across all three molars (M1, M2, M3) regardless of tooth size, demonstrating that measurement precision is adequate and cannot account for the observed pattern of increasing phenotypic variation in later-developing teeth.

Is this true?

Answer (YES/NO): YES